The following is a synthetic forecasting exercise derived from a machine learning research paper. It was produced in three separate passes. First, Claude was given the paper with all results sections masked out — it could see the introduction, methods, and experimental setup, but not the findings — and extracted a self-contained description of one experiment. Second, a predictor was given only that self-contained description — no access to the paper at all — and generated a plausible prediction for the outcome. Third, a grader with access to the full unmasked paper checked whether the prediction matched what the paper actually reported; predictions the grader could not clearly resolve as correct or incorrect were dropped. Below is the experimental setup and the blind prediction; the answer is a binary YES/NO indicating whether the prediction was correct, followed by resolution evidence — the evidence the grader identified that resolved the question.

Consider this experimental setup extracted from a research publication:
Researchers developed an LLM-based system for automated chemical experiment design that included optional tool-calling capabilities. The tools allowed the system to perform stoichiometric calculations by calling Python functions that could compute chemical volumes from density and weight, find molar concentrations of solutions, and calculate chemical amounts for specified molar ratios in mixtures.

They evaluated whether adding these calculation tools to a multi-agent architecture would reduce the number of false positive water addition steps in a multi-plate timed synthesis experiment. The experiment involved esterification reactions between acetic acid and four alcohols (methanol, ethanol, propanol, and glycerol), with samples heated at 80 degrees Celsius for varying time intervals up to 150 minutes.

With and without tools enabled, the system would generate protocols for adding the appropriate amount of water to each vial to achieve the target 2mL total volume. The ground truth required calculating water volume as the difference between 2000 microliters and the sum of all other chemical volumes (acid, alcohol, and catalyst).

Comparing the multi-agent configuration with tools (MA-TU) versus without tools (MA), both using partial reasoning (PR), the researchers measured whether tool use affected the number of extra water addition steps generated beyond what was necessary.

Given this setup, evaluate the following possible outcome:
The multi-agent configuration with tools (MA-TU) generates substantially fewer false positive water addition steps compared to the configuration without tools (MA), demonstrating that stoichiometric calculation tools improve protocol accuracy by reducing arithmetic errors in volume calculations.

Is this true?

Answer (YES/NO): NO